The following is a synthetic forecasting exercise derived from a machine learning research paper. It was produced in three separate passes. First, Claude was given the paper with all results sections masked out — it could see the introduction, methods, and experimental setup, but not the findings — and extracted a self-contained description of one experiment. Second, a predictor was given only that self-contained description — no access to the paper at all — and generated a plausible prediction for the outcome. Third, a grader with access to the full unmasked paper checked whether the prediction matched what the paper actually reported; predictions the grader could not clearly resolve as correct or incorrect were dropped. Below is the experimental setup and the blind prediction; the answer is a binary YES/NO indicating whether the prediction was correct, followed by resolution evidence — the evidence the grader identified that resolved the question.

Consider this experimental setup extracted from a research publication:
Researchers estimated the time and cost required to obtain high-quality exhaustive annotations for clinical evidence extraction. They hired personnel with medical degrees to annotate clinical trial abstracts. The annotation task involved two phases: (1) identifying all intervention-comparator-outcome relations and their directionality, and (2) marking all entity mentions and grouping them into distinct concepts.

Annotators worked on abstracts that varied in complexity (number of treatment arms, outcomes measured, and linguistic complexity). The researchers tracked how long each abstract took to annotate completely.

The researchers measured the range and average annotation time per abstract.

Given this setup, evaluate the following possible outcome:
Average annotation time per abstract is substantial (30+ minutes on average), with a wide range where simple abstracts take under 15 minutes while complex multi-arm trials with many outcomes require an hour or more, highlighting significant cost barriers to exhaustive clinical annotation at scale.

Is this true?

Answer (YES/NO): NO